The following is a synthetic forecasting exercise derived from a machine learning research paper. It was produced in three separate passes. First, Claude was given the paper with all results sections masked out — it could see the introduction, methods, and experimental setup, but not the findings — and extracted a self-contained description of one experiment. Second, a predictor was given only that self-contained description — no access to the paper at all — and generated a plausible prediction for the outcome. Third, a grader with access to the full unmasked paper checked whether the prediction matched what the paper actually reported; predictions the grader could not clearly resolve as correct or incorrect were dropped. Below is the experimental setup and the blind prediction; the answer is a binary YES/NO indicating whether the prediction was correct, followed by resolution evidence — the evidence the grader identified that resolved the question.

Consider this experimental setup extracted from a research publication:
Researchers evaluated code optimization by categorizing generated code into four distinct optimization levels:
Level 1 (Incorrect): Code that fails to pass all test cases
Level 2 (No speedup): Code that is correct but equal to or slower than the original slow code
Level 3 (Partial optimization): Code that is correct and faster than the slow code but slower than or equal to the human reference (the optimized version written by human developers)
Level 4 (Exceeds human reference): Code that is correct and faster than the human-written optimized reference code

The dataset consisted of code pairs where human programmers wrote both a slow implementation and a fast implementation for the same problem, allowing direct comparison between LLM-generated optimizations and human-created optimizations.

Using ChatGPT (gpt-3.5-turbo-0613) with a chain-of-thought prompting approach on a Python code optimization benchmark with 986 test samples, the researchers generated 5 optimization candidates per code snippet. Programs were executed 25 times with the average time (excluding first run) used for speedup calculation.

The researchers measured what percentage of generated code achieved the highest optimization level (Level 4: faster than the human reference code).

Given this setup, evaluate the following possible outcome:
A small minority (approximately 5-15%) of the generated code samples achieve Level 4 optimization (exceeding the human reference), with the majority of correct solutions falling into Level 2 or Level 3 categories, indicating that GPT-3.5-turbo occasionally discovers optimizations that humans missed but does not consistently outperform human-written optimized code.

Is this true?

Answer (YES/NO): YES